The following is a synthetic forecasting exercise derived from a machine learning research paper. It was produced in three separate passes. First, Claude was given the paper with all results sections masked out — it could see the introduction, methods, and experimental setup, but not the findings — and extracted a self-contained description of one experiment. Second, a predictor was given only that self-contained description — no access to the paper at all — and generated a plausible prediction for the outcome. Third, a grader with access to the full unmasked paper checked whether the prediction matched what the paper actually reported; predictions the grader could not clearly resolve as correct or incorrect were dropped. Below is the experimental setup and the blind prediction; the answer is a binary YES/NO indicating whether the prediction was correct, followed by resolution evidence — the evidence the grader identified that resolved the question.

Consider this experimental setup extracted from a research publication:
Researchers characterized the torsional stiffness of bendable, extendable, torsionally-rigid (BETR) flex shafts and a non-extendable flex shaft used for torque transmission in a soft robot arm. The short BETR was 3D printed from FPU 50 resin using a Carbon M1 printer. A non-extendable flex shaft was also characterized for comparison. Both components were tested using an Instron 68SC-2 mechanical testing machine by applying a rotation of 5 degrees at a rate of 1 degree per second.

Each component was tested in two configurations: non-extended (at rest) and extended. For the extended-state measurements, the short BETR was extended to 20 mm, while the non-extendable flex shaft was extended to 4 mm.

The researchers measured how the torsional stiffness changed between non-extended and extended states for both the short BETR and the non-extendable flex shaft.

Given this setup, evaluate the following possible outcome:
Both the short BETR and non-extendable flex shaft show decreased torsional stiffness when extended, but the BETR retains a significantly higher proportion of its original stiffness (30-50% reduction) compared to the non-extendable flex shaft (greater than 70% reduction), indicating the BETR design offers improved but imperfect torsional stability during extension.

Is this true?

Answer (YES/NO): NO